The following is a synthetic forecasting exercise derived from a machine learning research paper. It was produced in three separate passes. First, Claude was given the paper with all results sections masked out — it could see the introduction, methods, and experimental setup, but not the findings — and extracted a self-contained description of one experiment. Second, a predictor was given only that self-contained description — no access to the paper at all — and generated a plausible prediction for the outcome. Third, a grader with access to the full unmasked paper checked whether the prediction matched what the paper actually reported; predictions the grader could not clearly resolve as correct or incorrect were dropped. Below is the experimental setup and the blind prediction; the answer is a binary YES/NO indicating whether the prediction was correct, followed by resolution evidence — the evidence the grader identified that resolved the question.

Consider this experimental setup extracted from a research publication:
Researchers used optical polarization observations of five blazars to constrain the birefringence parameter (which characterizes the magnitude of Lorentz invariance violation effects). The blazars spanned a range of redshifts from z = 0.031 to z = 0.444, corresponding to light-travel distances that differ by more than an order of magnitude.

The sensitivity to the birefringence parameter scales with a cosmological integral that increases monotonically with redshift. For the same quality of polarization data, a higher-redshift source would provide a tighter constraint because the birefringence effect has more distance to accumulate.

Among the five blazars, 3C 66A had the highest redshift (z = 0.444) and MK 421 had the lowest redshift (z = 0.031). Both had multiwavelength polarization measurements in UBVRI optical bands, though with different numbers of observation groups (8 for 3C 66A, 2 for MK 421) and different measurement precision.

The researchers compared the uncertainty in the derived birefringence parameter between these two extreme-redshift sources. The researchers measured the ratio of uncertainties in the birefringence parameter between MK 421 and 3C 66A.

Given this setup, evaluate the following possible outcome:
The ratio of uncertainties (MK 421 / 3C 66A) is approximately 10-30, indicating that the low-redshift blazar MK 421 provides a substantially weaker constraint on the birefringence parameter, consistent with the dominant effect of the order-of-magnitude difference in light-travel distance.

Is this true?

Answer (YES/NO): NO